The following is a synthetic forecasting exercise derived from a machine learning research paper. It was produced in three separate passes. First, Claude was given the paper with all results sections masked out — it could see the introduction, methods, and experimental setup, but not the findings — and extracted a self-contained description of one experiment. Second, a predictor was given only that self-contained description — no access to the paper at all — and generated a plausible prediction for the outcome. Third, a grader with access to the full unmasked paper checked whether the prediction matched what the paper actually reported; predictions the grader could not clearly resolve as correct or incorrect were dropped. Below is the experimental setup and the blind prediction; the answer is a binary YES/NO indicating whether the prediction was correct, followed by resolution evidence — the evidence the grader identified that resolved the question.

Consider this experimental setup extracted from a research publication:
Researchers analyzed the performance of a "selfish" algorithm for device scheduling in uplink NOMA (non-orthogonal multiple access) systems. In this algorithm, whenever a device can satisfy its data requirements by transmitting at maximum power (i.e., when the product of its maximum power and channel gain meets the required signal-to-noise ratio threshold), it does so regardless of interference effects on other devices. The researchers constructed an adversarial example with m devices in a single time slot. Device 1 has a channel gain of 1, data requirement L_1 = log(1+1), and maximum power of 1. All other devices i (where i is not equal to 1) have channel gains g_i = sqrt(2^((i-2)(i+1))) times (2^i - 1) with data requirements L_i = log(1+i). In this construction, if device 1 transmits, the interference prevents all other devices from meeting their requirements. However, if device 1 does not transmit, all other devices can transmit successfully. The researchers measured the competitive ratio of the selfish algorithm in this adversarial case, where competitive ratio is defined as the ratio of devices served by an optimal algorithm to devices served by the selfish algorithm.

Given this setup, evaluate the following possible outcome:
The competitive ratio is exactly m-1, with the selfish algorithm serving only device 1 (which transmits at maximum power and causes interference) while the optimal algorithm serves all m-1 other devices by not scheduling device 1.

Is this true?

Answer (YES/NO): YES